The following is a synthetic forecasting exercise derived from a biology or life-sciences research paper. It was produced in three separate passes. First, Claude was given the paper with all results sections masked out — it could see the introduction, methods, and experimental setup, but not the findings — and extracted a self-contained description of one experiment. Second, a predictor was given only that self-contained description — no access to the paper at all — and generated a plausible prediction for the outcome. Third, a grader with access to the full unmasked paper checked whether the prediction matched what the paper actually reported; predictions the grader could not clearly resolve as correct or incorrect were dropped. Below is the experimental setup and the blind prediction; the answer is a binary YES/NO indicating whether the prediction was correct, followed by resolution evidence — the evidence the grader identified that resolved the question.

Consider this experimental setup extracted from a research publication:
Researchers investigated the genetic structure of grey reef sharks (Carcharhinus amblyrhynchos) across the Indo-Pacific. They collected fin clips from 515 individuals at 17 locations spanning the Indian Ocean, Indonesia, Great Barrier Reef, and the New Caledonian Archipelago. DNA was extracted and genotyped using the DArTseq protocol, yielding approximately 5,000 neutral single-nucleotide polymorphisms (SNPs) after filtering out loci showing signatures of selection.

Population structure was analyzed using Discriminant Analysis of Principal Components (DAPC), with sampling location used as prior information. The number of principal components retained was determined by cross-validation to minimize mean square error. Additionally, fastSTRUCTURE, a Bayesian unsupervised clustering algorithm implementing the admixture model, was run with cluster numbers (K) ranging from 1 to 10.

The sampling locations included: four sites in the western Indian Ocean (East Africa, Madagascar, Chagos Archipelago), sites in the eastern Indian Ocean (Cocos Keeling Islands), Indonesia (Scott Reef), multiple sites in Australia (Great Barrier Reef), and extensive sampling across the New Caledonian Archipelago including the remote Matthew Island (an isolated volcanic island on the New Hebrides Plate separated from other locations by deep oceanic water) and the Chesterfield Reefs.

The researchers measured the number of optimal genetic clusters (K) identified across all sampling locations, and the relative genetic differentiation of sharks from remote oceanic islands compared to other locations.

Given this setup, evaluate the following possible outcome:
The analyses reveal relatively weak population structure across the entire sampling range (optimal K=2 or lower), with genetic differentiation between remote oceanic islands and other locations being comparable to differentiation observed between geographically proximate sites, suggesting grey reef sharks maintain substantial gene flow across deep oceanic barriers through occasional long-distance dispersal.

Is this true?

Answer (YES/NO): NO